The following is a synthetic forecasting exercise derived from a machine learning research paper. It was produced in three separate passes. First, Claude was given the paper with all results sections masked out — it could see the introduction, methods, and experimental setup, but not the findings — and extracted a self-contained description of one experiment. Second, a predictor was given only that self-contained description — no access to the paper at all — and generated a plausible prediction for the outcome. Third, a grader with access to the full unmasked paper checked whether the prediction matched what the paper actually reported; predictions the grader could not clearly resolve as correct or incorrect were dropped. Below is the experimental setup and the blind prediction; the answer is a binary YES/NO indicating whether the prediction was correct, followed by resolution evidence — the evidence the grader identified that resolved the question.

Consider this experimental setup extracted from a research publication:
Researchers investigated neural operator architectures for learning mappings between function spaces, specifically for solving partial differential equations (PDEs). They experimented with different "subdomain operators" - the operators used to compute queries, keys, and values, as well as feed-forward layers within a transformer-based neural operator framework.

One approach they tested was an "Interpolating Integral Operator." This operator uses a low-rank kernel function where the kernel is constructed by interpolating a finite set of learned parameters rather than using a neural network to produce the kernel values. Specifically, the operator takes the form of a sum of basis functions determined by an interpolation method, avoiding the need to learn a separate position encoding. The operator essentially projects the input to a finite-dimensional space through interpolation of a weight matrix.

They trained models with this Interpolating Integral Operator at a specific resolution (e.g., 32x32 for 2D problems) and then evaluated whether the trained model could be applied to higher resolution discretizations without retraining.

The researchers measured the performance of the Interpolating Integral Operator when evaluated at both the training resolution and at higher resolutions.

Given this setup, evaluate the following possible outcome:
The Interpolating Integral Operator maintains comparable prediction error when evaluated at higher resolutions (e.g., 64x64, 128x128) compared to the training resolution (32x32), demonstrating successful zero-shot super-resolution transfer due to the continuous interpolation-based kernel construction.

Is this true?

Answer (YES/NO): NO